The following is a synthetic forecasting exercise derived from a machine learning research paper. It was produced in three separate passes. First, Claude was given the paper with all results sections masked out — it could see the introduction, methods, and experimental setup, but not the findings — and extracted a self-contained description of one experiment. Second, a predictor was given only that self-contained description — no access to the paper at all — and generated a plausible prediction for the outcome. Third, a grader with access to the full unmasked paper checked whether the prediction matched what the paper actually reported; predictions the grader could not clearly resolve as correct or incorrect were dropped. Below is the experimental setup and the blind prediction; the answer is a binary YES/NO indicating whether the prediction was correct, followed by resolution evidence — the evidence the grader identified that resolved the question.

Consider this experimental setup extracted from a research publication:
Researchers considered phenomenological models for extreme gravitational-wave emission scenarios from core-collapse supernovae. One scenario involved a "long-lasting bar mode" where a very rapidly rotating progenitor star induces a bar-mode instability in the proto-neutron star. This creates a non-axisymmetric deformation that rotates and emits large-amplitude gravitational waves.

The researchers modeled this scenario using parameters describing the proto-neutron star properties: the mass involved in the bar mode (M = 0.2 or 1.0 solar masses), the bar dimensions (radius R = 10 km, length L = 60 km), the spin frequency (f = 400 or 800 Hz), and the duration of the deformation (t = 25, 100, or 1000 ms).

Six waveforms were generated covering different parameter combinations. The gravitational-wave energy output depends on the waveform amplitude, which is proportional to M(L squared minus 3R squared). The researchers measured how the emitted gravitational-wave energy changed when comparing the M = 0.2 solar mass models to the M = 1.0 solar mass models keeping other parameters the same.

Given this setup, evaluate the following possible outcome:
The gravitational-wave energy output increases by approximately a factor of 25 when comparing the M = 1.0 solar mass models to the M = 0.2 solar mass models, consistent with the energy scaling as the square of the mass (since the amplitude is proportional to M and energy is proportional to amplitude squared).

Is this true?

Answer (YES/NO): YES